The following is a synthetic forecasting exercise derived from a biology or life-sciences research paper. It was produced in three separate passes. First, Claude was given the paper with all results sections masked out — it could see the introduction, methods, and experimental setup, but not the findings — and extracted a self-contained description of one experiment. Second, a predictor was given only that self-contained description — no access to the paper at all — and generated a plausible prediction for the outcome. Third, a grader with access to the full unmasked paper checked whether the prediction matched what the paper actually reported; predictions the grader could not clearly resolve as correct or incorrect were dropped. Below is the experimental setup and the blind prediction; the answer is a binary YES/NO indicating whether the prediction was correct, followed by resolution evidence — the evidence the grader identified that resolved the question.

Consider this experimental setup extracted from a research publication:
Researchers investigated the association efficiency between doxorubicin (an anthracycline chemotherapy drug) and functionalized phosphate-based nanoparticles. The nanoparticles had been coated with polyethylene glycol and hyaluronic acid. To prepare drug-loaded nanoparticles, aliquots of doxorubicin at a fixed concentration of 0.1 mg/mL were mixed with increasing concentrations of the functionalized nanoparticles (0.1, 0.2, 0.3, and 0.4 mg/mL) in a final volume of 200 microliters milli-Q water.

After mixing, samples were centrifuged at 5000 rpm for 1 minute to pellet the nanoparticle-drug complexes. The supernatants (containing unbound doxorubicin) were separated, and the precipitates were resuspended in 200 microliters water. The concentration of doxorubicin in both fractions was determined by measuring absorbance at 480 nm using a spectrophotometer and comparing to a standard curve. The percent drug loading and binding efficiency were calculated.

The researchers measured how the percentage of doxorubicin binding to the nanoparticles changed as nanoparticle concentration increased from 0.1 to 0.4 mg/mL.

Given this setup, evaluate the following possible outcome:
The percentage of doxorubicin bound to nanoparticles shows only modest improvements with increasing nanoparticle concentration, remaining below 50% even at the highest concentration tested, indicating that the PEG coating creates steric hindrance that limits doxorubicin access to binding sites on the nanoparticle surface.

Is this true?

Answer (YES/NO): NO